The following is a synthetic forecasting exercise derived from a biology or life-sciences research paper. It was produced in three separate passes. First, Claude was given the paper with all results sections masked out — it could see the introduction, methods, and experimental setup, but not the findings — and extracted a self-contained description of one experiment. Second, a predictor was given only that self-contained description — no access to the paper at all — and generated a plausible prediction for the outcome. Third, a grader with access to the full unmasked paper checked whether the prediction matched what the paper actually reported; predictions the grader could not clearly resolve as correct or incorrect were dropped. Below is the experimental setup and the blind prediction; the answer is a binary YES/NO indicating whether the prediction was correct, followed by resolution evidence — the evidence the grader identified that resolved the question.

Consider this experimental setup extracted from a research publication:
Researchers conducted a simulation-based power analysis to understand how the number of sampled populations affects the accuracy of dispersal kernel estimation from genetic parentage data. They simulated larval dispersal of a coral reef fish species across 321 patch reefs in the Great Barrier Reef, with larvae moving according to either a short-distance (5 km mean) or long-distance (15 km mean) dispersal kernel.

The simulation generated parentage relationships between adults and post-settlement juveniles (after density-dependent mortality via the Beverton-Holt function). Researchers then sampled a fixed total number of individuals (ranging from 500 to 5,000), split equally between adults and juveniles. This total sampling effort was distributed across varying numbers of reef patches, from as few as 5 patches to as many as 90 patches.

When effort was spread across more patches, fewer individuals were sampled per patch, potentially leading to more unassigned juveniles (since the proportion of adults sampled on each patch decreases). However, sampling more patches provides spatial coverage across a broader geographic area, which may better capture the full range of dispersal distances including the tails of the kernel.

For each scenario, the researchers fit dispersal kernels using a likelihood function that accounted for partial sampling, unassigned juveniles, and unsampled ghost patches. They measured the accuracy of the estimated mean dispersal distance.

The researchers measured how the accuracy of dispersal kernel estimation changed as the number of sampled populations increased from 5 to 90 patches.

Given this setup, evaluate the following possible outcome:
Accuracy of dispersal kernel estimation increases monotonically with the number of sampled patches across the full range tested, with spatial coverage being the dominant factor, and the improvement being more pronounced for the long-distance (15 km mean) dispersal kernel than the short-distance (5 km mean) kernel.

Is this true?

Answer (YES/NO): NO